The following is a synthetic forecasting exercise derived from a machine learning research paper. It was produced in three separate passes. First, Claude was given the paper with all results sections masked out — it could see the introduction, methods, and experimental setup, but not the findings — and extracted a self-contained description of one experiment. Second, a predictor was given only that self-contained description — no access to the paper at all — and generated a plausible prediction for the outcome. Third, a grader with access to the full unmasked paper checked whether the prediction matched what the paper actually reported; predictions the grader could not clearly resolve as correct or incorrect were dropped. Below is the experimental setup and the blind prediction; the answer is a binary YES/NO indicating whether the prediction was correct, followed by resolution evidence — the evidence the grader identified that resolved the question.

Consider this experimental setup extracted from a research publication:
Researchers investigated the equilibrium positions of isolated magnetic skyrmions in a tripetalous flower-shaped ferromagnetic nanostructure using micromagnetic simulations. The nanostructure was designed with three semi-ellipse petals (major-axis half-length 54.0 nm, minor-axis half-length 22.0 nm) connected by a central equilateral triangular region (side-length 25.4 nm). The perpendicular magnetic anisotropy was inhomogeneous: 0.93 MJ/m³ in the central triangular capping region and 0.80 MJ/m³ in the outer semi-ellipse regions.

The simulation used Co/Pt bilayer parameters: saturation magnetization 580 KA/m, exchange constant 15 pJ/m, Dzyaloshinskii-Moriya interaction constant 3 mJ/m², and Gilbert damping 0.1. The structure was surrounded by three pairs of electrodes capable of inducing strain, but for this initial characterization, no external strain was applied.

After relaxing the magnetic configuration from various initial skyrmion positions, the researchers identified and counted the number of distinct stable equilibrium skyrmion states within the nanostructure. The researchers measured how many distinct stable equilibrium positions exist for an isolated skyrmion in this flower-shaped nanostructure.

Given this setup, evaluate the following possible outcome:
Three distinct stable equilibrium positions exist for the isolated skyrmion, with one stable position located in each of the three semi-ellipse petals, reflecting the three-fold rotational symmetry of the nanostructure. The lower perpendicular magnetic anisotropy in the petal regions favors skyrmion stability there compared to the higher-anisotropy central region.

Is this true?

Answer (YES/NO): YES